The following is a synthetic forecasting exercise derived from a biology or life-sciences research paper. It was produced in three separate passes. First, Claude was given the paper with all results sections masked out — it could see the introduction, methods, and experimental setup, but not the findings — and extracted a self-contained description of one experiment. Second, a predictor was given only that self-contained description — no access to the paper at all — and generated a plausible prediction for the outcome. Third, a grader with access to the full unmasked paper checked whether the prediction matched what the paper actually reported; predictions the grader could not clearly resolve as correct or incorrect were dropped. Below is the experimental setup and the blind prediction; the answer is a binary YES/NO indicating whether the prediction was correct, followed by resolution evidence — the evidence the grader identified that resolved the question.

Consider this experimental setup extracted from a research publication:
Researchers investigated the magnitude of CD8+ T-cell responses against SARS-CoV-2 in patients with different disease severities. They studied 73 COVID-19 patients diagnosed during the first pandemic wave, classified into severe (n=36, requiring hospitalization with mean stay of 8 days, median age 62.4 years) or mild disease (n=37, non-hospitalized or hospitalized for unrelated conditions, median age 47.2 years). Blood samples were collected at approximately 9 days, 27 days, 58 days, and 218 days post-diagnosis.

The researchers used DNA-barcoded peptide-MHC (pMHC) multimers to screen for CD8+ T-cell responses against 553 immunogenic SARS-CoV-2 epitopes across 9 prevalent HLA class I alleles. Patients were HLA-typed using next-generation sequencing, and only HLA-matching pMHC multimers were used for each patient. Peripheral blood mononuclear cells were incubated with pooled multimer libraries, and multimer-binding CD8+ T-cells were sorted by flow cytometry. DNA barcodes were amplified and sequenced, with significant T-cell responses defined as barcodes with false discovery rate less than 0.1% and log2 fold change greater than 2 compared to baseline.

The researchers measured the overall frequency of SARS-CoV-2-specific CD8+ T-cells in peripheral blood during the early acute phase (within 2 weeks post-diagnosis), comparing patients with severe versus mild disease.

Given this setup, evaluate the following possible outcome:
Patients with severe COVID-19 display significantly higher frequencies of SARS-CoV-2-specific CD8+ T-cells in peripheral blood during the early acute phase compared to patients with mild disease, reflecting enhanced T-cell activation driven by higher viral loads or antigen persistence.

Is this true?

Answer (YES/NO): YES